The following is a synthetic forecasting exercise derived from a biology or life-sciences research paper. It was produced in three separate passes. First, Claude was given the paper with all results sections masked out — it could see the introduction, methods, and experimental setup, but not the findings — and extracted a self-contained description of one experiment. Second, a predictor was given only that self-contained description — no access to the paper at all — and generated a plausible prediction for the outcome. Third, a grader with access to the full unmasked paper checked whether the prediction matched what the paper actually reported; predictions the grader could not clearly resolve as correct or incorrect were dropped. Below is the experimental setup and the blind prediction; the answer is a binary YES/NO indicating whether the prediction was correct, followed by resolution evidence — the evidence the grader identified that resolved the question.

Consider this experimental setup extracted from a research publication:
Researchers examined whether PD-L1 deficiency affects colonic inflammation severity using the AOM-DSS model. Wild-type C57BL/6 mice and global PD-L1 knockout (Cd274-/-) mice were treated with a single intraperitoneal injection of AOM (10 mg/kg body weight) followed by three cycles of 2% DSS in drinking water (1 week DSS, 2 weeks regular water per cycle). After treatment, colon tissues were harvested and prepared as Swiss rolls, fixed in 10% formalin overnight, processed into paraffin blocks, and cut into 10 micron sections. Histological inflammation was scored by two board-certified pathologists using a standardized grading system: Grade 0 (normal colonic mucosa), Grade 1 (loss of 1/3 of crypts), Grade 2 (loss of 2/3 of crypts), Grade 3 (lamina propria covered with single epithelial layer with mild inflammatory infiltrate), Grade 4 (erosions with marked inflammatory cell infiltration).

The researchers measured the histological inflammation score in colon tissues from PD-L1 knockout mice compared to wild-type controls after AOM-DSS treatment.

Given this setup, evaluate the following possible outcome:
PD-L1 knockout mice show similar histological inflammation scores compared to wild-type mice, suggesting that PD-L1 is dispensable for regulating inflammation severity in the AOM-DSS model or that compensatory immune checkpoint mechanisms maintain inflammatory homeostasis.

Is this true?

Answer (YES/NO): NO